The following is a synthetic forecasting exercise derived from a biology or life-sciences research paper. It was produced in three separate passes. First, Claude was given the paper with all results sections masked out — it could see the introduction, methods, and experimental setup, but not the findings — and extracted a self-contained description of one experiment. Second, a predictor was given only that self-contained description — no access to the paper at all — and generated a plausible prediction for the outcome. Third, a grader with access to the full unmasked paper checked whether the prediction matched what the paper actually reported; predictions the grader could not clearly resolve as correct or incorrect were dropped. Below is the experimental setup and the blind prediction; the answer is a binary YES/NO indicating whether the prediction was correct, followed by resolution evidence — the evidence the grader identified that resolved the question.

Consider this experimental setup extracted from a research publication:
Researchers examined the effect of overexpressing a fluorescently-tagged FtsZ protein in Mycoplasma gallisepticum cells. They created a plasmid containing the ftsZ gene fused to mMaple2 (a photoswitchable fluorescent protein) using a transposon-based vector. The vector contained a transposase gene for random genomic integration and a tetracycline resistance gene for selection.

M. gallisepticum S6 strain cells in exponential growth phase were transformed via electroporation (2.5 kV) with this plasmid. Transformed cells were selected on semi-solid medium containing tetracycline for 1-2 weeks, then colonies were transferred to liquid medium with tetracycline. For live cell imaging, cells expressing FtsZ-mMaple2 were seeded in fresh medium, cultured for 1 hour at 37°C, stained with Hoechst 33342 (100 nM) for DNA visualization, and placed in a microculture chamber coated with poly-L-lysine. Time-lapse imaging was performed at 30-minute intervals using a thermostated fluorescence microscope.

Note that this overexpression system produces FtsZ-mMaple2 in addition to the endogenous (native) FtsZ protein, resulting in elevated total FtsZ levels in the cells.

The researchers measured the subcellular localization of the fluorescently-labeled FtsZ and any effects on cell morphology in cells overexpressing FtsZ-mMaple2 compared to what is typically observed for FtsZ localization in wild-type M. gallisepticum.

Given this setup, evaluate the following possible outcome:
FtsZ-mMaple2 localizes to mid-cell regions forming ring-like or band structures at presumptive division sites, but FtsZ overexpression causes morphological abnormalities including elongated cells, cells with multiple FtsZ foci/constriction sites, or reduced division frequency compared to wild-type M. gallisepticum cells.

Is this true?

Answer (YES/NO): NO